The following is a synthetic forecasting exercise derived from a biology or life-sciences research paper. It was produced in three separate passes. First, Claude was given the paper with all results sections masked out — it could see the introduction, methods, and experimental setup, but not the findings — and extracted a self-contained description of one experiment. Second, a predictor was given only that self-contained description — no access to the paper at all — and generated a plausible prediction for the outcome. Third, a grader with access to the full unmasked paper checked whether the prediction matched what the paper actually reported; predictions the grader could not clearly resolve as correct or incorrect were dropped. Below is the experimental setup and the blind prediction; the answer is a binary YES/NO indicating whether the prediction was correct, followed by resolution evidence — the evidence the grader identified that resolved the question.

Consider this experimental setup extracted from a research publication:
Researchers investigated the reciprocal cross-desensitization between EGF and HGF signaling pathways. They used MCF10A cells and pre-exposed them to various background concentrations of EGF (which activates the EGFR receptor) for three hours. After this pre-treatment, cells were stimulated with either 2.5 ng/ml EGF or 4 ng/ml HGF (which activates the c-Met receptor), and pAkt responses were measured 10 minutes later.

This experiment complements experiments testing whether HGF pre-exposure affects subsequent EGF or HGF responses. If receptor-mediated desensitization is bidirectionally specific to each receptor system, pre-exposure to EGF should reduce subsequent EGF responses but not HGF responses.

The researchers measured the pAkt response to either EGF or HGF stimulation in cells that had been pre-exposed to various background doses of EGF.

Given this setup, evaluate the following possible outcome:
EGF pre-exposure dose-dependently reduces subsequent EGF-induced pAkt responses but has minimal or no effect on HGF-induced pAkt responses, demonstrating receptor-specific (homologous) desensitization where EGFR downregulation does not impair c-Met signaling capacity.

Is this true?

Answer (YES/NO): YES